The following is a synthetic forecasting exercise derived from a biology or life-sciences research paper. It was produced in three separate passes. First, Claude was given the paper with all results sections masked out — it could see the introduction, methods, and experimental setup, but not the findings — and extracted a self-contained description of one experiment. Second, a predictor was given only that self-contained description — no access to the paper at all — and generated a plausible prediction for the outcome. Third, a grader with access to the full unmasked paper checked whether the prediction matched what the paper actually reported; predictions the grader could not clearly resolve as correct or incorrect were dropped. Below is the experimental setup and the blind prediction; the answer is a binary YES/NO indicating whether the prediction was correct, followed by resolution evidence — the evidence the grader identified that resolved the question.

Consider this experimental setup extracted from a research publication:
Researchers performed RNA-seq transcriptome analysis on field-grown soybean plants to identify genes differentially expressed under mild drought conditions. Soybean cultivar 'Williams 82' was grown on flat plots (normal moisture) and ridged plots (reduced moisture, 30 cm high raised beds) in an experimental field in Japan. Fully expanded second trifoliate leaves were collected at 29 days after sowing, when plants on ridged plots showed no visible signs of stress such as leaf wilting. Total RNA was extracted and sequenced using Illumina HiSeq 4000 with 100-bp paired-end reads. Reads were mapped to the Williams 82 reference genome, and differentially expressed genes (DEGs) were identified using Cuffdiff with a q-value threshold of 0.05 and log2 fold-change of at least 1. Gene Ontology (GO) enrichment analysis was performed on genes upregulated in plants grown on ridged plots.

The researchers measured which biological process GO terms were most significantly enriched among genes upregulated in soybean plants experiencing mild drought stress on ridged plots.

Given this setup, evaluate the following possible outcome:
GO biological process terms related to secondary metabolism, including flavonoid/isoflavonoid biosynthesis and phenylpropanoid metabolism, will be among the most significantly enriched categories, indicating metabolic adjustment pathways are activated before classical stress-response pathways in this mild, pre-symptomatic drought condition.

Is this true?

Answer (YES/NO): NO